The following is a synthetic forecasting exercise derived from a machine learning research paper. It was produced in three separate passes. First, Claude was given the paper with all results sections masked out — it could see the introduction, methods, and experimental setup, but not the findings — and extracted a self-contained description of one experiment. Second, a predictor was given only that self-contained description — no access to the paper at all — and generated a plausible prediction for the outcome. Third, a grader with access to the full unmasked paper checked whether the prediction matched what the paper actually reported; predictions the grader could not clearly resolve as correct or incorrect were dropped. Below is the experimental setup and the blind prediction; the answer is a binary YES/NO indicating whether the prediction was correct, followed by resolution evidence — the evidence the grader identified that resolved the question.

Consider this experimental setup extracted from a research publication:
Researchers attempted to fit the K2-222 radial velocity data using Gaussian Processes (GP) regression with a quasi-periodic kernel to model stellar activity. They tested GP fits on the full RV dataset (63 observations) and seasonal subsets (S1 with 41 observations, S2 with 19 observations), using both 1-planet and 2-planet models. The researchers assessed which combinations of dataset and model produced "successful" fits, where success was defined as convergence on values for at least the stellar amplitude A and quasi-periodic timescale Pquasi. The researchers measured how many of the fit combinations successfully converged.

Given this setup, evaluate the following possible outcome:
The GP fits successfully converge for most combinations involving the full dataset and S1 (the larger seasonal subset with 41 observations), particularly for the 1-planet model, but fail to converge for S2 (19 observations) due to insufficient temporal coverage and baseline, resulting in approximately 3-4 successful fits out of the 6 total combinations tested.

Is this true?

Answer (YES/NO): NO